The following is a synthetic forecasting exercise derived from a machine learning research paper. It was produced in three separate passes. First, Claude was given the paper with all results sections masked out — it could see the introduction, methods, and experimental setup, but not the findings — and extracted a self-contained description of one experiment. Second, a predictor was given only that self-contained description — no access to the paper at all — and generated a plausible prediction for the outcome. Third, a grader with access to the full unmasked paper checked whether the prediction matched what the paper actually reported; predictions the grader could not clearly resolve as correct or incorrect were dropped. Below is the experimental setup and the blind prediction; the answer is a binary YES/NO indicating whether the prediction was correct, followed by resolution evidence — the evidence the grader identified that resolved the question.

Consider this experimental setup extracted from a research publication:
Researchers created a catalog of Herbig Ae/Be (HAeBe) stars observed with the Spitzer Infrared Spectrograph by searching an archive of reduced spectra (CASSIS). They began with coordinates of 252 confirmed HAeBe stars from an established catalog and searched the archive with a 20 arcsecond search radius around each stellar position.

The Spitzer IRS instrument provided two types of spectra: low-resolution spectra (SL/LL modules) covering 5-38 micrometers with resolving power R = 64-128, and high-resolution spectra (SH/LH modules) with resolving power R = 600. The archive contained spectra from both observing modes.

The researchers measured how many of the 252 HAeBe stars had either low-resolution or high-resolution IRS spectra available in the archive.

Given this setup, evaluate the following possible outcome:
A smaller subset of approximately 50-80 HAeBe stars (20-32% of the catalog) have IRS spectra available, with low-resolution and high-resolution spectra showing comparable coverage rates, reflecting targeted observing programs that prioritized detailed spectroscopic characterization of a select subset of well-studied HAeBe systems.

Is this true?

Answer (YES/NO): NO